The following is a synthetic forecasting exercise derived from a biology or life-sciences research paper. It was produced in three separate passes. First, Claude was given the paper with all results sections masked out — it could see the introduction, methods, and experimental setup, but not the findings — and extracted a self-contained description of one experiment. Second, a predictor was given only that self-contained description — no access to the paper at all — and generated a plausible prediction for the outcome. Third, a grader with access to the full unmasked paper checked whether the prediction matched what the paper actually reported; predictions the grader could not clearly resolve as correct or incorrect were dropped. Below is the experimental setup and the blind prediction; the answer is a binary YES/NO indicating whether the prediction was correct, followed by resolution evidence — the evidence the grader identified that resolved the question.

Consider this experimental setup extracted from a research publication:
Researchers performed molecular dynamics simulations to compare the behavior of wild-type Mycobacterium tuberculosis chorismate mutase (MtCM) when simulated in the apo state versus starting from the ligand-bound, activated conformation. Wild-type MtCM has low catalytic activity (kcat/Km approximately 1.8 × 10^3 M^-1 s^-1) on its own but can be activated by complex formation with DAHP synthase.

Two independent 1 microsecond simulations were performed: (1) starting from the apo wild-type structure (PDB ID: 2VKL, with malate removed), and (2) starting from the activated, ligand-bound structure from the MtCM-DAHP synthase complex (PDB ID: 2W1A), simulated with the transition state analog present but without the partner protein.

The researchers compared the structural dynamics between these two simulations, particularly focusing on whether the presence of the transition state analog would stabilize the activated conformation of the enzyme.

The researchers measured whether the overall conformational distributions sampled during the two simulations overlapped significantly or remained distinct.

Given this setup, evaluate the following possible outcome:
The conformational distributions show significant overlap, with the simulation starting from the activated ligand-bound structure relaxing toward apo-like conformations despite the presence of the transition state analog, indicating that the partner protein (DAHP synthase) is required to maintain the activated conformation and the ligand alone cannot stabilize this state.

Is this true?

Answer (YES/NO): NO